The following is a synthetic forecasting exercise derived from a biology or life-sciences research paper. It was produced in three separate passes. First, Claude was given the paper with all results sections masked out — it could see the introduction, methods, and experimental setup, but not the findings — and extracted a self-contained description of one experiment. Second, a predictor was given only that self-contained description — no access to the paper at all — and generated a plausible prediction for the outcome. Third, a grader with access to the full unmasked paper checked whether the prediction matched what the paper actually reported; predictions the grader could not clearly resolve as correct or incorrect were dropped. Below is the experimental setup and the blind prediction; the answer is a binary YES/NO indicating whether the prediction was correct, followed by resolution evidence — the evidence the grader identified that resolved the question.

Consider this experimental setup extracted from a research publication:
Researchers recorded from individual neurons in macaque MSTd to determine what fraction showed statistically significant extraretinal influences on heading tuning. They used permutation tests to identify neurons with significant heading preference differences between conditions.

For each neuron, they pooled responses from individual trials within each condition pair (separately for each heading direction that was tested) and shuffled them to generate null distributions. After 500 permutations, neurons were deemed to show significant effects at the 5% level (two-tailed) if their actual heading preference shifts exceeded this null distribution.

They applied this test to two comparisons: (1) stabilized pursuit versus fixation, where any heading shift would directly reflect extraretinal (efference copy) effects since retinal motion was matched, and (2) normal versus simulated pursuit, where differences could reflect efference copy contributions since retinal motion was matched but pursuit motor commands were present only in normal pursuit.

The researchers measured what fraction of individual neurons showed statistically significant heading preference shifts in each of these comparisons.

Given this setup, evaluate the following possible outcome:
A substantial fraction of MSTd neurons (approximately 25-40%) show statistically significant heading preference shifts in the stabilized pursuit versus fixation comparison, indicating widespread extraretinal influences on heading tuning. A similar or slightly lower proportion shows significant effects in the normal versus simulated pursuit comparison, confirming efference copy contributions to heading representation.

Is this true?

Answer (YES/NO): NO